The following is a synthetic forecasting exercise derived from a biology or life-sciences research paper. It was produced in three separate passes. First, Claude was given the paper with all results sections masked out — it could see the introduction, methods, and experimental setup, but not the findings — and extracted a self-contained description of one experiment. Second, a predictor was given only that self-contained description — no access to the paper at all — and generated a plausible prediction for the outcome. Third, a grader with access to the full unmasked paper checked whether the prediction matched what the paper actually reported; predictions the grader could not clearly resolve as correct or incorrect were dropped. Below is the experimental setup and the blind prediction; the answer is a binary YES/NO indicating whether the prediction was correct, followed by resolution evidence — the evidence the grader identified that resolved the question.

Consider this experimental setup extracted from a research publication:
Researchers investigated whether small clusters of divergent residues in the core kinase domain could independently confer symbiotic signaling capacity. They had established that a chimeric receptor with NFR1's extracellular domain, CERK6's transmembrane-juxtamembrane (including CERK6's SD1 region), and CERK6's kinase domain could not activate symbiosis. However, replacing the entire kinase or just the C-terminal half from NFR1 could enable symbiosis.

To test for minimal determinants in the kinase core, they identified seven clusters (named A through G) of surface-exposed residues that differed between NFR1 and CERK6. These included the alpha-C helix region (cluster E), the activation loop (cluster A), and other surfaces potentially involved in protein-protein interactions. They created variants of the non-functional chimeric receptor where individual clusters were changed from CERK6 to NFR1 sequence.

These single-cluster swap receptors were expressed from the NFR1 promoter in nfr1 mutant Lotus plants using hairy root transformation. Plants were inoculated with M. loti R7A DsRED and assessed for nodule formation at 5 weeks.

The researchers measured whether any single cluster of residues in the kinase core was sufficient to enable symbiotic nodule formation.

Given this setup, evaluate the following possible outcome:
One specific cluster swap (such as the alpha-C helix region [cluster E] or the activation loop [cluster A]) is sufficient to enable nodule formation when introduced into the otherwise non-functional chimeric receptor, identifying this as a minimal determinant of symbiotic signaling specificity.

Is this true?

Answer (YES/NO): NO